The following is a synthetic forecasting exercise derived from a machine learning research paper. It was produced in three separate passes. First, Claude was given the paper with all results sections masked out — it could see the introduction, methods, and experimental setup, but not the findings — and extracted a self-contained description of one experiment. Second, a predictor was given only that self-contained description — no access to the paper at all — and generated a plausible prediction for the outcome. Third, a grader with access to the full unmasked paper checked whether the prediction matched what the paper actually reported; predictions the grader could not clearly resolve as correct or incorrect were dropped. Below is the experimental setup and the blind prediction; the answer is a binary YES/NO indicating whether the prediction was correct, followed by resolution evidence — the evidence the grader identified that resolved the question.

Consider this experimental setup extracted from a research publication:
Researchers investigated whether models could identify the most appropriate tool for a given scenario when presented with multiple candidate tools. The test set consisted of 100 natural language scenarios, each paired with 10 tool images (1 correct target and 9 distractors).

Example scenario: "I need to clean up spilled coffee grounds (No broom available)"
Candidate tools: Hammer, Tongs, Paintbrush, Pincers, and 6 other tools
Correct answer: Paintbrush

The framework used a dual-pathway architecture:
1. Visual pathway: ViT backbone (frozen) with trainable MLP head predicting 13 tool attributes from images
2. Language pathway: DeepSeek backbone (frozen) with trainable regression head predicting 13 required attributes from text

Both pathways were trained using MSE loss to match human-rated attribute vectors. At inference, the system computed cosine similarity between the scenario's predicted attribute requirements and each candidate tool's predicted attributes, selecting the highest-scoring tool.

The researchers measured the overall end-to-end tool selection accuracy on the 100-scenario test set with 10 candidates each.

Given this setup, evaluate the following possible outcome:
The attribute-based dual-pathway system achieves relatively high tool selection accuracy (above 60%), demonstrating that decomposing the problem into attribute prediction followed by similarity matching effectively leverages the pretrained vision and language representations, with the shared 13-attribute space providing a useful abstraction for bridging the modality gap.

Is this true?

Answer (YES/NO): YES